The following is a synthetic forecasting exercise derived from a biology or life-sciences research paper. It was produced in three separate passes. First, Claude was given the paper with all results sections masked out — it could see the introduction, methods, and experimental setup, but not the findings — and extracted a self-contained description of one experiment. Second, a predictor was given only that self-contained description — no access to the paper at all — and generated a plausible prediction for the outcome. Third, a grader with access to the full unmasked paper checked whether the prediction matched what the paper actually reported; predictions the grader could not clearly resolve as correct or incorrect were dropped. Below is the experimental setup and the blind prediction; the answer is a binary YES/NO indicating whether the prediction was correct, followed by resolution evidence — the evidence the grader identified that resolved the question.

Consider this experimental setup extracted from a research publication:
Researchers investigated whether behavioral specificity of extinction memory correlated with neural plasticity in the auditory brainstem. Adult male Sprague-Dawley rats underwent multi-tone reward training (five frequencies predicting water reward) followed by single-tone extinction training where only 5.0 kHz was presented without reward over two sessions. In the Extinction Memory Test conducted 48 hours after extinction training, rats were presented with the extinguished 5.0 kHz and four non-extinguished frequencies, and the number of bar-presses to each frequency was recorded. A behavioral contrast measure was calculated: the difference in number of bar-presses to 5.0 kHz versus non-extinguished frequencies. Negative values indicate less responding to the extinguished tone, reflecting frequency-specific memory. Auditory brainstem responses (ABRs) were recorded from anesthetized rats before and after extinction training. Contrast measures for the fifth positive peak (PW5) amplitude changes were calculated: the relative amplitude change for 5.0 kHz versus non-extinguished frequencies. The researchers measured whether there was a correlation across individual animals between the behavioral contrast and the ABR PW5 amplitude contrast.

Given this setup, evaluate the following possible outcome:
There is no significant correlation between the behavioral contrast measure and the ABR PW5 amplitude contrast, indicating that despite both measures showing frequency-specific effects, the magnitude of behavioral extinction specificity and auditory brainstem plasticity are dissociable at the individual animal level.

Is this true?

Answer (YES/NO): NO